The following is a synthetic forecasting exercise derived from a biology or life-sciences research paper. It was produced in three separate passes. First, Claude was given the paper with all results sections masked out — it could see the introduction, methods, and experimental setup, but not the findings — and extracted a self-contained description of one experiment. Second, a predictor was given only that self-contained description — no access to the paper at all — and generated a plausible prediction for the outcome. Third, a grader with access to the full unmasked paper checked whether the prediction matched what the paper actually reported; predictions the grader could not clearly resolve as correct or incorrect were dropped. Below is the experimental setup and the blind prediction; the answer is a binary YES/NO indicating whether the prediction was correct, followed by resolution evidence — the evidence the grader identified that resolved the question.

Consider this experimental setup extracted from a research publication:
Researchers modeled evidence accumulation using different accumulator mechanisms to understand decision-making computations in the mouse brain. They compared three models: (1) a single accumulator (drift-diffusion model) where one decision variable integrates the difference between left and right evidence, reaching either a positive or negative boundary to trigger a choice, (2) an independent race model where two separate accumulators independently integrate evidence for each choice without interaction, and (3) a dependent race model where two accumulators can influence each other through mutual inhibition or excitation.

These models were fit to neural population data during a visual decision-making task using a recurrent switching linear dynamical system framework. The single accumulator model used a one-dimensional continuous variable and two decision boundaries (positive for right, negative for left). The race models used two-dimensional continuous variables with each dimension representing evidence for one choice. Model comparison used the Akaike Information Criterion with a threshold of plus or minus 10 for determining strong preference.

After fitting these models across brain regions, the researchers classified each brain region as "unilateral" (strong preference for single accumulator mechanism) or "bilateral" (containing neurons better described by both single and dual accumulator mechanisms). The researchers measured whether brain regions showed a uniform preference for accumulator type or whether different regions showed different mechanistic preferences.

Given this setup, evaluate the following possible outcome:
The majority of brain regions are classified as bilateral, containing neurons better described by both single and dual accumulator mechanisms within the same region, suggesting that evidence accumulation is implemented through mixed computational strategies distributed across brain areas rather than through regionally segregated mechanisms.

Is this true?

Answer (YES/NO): NO